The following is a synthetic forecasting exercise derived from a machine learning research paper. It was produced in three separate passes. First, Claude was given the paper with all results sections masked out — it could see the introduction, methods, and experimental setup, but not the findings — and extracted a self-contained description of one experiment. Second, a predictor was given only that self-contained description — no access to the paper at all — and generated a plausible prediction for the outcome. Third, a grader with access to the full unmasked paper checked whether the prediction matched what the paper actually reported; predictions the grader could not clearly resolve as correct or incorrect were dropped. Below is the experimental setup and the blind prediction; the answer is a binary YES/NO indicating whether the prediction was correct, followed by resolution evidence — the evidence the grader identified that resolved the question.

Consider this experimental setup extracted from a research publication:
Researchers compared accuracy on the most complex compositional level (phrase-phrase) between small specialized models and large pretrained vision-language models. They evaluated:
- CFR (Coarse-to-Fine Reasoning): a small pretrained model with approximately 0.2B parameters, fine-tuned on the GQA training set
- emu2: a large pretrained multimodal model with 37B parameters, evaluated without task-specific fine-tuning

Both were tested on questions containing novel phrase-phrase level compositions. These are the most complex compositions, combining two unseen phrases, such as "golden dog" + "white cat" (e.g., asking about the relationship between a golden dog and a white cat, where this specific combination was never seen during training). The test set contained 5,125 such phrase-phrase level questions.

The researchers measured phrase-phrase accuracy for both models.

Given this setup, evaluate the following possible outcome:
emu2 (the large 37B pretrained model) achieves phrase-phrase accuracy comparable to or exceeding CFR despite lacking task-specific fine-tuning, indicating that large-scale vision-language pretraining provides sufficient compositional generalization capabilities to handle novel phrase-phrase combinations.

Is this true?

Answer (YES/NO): NO